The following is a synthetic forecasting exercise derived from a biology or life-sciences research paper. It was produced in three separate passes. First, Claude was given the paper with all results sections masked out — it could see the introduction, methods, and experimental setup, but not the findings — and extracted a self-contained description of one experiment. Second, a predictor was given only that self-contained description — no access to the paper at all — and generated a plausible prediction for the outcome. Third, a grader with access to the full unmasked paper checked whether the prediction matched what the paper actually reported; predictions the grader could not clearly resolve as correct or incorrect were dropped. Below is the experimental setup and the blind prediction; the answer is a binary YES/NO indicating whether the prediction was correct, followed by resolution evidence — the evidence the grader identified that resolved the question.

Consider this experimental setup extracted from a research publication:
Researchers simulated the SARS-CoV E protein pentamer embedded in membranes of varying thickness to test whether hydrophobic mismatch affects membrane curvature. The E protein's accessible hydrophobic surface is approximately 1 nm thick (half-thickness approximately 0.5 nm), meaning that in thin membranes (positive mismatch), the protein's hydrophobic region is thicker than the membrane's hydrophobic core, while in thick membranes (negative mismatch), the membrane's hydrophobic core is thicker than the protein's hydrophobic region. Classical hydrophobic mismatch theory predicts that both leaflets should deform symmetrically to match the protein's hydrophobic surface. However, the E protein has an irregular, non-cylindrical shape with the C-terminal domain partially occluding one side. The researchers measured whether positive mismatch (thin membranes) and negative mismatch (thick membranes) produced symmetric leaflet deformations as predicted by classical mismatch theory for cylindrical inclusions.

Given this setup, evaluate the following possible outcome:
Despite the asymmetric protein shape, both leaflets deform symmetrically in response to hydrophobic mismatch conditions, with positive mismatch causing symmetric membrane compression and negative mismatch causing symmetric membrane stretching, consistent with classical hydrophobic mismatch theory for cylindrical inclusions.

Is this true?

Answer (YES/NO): NO